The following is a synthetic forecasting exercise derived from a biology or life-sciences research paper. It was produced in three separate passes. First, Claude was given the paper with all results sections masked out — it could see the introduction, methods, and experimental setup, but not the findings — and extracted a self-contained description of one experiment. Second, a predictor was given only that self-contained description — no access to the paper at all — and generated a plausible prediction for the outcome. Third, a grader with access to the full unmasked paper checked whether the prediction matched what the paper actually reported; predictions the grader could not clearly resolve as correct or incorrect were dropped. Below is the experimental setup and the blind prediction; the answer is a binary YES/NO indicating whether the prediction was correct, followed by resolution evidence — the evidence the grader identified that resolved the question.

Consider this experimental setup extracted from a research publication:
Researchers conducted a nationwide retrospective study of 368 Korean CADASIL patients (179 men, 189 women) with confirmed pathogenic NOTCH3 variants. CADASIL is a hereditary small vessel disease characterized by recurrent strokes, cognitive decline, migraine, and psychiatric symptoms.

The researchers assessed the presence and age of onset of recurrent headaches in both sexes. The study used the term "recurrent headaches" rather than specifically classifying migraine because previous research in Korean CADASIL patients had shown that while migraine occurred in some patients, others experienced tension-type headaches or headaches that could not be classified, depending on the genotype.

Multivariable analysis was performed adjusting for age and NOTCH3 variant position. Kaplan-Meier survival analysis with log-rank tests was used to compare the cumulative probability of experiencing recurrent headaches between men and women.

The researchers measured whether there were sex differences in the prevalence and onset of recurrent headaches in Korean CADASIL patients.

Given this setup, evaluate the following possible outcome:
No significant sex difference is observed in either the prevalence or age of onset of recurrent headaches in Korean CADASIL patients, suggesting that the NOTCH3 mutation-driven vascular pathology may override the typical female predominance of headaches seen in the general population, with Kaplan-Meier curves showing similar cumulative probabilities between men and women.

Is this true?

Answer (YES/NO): NO